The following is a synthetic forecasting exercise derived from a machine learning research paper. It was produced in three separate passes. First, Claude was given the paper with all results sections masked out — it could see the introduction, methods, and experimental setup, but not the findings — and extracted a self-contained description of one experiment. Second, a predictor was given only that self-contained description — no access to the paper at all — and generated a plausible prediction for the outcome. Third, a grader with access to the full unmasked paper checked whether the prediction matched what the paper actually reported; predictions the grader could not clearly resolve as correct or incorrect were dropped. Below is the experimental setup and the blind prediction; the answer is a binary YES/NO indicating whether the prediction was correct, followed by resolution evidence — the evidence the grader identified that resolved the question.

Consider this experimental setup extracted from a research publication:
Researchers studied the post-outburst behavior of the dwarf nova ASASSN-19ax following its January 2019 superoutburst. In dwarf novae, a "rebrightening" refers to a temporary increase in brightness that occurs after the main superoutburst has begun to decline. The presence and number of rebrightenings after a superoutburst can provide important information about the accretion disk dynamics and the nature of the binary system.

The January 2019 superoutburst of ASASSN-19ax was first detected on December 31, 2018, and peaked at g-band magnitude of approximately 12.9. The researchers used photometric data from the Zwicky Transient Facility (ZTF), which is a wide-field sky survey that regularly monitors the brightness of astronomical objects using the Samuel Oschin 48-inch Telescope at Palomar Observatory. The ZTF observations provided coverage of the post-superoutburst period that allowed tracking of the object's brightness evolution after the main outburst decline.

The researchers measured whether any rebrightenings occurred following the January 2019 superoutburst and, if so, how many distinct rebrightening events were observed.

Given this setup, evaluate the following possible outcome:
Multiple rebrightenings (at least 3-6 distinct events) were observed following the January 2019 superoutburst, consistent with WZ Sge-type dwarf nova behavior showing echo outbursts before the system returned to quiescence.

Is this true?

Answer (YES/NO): NO